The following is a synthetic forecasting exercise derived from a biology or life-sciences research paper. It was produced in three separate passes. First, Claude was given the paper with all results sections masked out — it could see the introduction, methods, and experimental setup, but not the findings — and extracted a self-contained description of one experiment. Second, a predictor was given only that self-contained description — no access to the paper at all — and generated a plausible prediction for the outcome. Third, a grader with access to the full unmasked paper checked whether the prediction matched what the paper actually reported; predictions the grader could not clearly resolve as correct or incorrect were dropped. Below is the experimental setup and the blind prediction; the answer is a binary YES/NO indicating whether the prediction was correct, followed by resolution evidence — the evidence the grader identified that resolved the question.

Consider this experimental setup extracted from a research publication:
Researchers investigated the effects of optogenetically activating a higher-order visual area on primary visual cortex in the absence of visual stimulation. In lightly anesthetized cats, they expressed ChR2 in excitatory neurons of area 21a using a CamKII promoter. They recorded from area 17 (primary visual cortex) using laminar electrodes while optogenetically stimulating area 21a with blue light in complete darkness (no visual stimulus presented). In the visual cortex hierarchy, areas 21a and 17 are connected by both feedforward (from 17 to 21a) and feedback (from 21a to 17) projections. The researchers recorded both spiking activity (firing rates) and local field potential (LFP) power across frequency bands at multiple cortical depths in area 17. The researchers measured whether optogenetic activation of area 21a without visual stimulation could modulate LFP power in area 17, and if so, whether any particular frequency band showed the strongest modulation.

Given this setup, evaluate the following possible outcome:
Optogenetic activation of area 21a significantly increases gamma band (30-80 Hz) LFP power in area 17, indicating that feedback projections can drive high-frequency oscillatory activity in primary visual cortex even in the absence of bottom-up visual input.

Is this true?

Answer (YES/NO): NO